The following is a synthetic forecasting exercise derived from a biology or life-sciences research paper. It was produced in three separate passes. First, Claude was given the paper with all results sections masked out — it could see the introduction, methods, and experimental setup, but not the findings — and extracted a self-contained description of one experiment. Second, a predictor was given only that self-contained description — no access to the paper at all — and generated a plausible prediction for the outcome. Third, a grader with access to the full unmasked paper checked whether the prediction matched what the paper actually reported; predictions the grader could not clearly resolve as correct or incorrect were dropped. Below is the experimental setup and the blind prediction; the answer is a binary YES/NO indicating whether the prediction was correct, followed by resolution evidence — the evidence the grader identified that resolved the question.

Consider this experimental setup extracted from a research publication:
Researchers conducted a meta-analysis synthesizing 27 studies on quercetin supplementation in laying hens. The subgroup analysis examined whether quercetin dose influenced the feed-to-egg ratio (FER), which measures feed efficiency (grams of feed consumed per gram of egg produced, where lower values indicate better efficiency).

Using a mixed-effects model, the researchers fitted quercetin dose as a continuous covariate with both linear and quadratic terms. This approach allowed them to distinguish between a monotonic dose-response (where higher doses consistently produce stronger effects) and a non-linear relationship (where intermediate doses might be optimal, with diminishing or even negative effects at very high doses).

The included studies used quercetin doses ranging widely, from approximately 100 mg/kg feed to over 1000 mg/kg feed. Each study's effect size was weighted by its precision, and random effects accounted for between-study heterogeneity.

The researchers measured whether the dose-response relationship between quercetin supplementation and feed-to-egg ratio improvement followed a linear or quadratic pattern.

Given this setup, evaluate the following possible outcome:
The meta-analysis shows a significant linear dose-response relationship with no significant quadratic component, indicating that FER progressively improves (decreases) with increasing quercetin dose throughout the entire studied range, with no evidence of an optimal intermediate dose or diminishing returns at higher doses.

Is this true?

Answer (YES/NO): NO